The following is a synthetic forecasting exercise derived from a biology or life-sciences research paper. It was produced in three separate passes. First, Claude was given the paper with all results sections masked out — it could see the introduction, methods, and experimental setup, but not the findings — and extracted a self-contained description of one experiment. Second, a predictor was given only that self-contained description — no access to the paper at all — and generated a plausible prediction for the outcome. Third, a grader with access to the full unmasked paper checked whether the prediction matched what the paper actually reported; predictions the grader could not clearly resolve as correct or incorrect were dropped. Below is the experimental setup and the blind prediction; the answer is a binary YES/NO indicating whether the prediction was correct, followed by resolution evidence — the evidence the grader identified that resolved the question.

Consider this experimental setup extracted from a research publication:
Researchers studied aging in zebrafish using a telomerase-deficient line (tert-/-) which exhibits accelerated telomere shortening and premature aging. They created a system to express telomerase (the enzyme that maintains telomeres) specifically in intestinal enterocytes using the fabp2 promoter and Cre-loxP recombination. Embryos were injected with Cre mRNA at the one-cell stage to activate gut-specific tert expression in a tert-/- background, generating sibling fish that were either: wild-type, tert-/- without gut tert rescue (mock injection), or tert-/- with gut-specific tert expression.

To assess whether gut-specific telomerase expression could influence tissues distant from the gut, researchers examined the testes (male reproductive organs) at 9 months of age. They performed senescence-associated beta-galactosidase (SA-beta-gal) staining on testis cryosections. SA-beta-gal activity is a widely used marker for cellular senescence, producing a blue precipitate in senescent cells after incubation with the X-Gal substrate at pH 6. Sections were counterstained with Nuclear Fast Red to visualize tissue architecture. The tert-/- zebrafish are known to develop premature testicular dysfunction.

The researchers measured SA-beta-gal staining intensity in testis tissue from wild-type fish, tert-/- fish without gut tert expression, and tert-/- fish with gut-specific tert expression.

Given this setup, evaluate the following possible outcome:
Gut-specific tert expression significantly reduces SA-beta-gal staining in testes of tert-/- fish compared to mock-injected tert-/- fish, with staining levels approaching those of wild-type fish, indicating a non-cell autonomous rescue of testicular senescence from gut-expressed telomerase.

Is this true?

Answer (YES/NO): YES